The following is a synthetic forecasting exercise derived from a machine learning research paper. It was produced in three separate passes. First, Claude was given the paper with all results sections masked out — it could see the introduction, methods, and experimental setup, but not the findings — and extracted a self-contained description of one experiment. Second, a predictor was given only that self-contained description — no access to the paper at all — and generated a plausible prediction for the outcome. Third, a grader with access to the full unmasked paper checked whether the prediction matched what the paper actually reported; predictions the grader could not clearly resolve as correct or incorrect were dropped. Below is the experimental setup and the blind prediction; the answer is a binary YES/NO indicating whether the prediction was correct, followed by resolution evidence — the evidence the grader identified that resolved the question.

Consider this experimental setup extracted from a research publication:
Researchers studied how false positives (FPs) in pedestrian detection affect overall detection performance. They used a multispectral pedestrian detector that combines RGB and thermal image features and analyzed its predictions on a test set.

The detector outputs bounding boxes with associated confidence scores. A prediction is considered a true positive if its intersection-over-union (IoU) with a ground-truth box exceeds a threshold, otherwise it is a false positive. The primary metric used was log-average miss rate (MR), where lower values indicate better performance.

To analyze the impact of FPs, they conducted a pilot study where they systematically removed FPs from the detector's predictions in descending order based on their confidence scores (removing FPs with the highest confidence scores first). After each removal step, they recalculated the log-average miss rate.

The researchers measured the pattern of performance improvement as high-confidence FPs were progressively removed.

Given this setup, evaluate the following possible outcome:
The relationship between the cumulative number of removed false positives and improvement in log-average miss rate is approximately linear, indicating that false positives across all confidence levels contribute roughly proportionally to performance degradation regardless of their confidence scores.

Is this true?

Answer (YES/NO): NO